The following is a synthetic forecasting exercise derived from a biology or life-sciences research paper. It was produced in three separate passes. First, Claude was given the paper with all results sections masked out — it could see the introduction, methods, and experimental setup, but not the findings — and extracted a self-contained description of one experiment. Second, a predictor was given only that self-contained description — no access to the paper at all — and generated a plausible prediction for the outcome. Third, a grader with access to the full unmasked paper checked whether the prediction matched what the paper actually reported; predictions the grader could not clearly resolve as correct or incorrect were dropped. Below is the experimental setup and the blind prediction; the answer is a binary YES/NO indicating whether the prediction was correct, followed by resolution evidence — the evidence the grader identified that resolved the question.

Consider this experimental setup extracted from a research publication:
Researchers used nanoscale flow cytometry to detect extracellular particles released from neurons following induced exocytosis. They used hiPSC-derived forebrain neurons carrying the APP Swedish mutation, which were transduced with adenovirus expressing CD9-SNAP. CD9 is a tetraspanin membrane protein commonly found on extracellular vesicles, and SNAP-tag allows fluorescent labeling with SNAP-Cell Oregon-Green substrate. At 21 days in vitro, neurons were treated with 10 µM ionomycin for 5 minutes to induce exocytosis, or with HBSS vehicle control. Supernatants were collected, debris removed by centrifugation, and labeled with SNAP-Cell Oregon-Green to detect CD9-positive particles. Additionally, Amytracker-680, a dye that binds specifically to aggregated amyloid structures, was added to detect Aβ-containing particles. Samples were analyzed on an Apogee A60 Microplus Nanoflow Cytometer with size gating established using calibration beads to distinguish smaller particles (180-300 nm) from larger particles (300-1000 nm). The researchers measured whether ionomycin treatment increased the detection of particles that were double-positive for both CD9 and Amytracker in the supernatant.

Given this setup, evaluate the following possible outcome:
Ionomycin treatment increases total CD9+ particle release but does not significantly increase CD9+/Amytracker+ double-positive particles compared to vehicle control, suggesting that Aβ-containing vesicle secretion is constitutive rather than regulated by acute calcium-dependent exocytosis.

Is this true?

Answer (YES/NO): NO